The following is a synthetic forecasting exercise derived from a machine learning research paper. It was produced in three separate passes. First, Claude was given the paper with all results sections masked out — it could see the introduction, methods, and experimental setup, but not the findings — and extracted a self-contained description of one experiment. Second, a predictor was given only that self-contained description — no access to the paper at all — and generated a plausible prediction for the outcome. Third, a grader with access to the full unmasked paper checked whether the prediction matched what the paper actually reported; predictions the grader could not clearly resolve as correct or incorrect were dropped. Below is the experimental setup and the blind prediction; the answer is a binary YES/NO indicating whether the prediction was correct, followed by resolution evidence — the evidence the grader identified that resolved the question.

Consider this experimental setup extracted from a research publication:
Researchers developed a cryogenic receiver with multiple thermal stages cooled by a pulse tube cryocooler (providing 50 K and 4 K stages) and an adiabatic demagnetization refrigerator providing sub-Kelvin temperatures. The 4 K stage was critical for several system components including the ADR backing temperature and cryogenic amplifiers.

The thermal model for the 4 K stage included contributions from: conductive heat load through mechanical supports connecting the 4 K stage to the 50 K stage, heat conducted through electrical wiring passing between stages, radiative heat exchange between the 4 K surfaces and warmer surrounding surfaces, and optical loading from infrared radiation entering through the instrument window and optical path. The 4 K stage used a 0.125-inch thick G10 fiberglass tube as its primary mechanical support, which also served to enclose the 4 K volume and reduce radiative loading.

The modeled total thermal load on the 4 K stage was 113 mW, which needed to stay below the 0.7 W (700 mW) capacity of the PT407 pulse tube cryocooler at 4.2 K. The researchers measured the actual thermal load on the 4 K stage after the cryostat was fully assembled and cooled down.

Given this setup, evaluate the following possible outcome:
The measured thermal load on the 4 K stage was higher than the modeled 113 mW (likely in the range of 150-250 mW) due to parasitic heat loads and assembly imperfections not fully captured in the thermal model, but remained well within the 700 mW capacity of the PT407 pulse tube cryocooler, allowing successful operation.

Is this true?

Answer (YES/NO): NO